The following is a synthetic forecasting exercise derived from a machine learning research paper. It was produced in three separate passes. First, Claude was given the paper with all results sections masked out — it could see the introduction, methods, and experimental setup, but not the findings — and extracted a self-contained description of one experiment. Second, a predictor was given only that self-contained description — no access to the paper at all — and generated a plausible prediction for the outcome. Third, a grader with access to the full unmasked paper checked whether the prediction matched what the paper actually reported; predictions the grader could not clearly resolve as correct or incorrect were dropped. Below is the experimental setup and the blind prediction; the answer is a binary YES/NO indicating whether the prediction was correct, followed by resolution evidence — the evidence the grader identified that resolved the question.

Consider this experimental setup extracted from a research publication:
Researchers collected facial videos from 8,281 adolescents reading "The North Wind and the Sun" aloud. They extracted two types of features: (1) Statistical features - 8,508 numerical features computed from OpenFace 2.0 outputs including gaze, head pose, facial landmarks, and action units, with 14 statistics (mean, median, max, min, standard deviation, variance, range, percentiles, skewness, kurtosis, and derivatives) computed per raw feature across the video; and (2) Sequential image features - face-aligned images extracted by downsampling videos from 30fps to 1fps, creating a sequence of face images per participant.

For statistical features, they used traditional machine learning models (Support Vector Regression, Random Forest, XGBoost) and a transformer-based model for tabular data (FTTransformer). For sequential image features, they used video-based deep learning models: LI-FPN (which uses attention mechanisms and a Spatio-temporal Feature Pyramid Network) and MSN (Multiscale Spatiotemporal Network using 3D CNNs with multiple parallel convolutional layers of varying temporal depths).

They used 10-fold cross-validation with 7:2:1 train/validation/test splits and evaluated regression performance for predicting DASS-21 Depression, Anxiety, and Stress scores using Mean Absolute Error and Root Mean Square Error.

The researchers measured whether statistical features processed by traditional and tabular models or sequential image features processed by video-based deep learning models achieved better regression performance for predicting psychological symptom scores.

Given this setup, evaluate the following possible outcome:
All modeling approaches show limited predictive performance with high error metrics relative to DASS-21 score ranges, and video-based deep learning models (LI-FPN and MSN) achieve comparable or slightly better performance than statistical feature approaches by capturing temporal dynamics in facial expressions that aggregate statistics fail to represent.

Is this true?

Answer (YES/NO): NO